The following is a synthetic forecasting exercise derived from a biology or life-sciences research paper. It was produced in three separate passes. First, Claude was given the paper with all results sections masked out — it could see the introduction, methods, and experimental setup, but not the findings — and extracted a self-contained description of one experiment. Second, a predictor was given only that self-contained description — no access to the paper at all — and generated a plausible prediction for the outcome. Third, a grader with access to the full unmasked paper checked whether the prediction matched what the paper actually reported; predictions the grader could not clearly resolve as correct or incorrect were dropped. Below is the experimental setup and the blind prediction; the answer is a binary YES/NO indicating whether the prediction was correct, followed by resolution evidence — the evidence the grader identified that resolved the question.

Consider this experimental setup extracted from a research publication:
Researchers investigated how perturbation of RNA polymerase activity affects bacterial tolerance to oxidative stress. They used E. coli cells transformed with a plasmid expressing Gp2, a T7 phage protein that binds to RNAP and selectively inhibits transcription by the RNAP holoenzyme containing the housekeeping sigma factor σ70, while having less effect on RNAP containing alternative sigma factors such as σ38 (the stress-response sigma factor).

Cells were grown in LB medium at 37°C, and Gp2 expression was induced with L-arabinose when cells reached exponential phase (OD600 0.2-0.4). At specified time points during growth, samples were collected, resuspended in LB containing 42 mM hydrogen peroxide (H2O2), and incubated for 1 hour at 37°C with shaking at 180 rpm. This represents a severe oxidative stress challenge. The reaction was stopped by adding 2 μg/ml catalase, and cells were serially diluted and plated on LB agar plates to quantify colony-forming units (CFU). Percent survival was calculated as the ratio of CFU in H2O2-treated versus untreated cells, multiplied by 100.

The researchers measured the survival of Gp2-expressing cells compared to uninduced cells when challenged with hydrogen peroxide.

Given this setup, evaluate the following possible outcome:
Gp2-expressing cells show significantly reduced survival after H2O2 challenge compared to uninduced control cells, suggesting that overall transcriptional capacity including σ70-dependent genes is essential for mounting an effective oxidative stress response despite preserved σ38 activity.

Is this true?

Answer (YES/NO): NO